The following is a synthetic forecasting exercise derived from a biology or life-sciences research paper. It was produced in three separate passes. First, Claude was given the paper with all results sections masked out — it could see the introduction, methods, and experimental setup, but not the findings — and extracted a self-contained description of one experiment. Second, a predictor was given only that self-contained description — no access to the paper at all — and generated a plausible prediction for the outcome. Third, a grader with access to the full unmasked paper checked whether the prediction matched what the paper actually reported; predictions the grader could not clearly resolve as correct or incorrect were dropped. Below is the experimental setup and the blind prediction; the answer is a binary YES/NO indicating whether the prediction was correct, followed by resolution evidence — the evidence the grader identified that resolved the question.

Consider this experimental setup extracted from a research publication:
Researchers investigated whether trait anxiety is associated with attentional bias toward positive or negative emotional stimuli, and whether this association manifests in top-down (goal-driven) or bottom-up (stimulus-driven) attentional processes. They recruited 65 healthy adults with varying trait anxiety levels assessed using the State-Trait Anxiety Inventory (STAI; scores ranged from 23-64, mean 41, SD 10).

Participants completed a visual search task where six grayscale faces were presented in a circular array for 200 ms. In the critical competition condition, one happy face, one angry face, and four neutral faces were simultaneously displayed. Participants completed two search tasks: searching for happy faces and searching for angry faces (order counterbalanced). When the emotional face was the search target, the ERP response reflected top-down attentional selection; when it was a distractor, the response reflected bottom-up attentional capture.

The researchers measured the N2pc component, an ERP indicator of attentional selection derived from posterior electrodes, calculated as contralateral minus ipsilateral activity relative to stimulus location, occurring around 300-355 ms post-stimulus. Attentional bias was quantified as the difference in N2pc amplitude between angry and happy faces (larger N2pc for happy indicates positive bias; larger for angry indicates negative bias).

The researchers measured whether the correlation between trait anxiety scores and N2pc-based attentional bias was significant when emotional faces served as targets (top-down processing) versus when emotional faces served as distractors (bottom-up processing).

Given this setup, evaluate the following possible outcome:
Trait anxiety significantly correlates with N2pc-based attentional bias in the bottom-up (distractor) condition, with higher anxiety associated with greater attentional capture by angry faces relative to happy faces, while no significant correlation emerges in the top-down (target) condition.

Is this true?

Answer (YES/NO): YES